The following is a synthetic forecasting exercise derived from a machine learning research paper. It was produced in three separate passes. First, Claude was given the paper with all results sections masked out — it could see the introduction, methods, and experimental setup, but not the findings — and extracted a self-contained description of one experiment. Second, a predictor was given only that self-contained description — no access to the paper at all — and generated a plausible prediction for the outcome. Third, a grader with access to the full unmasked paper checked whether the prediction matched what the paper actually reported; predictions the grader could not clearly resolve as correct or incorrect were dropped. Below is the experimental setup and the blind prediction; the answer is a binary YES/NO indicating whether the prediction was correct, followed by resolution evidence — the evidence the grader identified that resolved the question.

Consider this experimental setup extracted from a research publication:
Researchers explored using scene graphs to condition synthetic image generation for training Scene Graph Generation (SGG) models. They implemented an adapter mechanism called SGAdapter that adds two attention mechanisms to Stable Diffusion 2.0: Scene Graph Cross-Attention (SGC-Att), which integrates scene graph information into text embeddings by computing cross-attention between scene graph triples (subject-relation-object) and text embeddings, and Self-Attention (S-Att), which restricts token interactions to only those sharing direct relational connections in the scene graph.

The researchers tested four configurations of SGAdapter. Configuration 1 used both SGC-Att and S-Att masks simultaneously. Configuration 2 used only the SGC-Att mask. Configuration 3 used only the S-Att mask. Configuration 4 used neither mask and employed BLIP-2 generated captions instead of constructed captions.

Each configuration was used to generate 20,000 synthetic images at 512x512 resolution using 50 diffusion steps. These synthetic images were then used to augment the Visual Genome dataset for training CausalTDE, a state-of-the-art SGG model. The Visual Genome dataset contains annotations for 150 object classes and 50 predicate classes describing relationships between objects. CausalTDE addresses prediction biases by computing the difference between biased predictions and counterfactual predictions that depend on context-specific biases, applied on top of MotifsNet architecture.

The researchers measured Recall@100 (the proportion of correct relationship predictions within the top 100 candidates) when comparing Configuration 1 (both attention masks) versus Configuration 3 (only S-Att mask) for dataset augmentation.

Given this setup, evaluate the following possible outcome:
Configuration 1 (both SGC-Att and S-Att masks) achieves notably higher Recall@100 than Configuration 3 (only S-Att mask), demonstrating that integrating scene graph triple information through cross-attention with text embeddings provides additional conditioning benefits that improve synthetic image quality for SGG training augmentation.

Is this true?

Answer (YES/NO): YES